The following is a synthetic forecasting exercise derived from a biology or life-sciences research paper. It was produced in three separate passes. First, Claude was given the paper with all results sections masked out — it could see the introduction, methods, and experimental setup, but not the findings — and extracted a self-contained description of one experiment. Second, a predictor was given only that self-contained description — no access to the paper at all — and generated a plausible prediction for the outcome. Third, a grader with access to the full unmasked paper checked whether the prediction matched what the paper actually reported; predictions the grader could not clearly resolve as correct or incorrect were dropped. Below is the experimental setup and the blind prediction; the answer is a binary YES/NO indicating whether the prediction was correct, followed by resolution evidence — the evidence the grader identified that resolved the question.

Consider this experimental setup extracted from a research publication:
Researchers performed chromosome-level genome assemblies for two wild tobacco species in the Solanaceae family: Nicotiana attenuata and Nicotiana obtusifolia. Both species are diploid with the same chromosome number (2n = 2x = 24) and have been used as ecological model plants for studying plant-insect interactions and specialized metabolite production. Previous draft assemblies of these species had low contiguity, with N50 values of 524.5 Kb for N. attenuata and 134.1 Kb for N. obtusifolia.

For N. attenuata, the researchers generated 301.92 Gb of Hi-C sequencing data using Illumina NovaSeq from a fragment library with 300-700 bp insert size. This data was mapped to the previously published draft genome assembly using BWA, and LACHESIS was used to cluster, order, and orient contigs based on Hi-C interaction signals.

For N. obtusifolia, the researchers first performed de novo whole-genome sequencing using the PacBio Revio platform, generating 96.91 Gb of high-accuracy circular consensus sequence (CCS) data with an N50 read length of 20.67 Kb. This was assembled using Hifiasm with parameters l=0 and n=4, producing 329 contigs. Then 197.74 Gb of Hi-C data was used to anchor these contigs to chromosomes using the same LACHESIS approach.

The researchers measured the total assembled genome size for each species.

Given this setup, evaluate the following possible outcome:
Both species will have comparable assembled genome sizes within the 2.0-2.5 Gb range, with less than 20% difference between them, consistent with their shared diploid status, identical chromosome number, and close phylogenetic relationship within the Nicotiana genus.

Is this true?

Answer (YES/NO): NO